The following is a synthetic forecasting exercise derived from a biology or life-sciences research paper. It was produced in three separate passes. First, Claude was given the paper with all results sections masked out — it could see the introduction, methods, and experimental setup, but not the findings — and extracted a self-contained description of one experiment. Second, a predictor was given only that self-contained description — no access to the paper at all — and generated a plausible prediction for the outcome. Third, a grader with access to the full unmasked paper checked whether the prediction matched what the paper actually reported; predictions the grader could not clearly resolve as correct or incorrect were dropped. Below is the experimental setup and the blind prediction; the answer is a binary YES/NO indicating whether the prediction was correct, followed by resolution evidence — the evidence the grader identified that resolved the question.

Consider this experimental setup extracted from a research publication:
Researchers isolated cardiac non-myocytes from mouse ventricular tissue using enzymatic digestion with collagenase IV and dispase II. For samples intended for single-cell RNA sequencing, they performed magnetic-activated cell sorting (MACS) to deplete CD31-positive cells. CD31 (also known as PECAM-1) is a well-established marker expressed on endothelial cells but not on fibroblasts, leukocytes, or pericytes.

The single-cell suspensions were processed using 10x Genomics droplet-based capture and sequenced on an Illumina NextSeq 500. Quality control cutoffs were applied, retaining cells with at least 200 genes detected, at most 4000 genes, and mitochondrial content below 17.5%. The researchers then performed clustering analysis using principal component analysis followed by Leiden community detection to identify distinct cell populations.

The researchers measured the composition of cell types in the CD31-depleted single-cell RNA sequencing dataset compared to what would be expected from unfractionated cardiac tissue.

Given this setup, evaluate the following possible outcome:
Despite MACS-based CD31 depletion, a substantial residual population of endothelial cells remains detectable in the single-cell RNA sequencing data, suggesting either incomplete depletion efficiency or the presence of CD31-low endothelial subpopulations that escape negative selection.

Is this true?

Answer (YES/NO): NO